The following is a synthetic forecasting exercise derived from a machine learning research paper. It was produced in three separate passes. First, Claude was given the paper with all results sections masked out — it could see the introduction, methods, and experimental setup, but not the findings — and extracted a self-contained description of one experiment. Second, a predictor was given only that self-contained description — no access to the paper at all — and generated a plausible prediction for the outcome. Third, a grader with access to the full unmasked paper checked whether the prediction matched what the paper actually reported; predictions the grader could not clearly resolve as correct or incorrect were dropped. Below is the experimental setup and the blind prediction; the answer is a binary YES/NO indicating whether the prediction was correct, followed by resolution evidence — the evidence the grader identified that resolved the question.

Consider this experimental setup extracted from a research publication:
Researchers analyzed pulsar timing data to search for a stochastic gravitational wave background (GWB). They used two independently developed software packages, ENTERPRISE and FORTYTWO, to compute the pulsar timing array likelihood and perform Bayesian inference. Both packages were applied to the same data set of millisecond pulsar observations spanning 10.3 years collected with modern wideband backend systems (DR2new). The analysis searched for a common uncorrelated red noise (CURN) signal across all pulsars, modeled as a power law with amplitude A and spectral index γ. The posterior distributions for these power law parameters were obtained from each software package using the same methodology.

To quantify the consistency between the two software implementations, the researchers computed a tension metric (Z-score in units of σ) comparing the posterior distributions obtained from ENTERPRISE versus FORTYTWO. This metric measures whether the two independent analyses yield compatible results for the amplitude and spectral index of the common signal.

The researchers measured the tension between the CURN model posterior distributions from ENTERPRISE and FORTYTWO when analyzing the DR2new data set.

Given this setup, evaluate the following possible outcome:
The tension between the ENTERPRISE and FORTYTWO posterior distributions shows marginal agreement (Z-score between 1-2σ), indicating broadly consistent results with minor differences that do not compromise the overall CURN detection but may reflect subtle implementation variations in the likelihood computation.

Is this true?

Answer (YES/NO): NO